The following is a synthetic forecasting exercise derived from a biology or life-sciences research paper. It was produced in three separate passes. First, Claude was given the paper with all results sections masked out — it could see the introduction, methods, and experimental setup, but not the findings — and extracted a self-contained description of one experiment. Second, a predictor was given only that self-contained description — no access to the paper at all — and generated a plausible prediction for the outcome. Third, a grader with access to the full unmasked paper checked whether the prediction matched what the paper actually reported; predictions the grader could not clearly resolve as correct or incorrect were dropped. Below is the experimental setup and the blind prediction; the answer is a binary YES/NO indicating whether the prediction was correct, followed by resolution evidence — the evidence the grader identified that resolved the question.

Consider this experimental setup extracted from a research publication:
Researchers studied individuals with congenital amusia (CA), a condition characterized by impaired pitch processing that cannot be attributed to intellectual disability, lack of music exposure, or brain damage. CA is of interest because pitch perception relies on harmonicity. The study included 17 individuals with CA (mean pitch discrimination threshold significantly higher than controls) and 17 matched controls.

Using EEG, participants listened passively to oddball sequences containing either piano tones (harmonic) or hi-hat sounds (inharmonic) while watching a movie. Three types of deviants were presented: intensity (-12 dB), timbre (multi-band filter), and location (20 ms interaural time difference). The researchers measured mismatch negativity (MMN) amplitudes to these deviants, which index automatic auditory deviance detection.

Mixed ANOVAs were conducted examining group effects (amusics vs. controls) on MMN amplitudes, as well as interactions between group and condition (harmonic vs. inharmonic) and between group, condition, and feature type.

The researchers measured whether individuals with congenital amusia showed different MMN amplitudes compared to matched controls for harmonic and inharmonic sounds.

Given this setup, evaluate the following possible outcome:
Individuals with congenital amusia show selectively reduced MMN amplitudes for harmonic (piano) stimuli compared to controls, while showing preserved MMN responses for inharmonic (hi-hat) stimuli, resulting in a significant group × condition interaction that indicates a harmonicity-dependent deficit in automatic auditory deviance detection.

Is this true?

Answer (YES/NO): NO